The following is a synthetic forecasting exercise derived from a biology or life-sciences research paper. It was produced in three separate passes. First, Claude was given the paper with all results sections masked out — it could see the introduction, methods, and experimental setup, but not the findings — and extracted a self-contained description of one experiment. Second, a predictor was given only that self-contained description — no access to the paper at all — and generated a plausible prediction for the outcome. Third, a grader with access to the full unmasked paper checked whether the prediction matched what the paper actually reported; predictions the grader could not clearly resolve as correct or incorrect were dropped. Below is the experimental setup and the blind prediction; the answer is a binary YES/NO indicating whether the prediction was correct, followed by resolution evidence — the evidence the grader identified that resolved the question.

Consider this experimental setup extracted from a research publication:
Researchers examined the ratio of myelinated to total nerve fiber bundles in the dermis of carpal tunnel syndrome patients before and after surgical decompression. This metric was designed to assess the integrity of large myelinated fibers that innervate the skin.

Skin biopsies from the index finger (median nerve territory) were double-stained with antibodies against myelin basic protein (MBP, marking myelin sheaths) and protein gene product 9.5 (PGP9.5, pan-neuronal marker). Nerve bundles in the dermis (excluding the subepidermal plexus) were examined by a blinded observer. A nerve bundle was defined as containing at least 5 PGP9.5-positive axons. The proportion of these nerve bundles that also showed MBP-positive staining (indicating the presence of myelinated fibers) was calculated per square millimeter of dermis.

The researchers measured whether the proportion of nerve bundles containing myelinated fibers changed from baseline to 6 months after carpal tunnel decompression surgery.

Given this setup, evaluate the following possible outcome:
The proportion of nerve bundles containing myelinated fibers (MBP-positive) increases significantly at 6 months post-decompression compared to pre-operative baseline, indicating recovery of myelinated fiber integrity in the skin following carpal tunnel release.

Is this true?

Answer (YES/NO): NO